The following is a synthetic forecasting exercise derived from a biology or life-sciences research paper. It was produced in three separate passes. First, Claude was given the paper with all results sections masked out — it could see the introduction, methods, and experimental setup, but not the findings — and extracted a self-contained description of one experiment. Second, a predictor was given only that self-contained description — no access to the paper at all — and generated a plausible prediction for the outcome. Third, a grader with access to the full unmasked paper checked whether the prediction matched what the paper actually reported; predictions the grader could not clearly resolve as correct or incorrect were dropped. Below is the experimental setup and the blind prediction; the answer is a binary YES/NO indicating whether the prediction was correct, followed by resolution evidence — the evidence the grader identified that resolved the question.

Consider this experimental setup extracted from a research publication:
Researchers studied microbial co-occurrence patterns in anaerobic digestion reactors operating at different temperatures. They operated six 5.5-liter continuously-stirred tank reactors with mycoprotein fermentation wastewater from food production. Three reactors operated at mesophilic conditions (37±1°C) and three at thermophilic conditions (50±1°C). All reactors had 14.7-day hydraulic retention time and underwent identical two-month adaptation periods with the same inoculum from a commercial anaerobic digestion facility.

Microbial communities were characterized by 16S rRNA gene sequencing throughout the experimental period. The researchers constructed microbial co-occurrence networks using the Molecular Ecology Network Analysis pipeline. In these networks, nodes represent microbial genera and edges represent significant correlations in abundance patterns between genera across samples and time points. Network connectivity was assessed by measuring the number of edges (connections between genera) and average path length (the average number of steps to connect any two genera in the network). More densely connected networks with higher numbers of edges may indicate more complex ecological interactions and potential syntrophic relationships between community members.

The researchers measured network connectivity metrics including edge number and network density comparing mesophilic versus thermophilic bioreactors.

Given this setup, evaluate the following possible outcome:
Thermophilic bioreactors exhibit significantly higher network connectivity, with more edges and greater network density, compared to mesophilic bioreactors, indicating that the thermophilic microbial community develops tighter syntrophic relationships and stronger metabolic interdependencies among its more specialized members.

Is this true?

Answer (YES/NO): NO